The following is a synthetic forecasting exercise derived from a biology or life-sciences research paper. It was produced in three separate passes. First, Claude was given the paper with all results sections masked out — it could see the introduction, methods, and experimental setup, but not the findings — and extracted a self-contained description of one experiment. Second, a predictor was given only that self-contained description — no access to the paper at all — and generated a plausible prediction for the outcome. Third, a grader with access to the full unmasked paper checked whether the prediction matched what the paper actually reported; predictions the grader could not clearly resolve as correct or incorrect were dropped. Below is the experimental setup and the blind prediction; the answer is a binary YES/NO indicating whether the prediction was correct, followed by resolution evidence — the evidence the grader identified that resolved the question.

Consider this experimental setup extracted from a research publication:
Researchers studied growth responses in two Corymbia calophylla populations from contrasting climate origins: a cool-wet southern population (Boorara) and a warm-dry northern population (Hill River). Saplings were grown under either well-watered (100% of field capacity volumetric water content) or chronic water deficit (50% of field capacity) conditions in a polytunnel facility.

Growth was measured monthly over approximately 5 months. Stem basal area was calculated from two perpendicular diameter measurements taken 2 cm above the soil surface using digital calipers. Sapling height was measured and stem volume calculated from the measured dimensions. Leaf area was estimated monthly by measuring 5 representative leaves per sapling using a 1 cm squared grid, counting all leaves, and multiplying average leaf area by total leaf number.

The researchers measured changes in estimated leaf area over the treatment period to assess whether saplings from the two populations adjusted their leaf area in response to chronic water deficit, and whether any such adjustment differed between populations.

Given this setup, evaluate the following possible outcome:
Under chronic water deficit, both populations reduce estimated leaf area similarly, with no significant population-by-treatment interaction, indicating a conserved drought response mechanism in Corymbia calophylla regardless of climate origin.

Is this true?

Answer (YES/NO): NO